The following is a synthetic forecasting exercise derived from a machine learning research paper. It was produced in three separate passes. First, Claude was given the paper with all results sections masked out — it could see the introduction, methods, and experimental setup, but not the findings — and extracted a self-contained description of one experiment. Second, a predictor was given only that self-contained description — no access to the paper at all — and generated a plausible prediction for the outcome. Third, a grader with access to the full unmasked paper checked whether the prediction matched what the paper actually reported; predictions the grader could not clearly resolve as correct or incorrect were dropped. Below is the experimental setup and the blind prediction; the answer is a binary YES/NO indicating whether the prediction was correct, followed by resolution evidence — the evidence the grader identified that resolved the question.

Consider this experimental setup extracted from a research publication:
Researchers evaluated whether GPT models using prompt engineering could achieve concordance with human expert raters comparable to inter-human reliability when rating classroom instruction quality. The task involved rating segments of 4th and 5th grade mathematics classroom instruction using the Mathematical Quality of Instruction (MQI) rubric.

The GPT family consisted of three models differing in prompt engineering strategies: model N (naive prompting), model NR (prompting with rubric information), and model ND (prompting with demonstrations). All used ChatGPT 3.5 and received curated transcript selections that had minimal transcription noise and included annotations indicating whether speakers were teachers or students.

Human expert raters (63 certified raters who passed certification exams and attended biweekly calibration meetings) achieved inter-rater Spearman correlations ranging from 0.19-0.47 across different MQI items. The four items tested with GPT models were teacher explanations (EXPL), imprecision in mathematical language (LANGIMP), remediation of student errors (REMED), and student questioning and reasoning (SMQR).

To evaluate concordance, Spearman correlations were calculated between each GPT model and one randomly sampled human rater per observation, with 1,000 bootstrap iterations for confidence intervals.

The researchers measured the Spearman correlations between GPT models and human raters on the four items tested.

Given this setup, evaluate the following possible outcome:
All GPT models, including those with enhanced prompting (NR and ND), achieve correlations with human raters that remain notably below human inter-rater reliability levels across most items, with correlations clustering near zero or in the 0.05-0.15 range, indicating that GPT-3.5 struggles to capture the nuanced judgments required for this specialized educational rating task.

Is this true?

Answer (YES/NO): YES